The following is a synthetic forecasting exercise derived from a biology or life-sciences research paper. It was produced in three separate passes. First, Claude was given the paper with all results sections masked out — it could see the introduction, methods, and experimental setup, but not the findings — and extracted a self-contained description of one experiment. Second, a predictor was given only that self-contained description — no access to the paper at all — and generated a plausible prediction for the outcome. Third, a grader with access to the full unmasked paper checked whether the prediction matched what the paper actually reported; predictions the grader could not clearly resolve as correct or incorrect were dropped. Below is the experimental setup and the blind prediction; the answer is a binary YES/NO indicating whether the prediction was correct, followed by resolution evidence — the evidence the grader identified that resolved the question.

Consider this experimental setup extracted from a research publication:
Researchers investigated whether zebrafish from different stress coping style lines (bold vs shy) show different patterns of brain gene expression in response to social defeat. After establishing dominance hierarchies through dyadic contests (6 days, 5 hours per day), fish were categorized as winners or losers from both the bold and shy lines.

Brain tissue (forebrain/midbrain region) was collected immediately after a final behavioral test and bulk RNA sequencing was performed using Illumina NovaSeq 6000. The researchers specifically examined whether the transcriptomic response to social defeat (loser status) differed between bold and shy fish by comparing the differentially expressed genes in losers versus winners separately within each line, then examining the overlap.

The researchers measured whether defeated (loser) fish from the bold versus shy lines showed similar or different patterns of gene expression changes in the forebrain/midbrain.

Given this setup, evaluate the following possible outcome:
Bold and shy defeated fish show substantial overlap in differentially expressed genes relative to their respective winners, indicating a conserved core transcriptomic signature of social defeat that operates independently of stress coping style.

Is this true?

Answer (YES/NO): NO